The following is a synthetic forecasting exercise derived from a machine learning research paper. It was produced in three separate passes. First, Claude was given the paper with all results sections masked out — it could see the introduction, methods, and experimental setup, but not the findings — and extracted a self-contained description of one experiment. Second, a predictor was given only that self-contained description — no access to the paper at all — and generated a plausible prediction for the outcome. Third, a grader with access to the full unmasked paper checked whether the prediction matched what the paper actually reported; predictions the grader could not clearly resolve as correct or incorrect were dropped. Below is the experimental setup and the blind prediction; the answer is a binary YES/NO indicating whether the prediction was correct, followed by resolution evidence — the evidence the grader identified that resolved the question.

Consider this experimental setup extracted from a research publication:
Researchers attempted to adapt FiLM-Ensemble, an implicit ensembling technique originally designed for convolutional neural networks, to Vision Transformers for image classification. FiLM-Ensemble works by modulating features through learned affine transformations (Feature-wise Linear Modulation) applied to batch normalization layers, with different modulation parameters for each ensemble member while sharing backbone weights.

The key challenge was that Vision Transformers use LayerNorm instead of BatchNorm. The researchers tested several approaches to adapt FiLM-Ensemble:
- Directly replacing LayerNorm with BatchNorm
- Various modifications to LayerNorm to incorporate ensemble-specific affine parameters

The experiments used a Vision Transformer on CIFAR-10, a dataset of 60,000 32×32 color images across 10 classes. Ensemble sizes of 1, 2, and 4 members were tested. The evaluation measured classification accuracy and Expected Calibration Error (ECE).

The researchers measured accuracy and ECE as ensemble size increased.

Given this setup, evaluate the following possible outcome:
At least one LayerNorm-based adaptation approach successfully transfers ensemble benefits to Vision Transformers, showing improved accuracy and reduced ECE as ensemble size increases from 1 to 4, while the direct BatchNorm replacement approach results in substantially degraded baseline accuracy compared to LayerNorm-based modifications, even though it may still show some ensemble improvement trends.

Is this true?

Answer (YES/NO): NO